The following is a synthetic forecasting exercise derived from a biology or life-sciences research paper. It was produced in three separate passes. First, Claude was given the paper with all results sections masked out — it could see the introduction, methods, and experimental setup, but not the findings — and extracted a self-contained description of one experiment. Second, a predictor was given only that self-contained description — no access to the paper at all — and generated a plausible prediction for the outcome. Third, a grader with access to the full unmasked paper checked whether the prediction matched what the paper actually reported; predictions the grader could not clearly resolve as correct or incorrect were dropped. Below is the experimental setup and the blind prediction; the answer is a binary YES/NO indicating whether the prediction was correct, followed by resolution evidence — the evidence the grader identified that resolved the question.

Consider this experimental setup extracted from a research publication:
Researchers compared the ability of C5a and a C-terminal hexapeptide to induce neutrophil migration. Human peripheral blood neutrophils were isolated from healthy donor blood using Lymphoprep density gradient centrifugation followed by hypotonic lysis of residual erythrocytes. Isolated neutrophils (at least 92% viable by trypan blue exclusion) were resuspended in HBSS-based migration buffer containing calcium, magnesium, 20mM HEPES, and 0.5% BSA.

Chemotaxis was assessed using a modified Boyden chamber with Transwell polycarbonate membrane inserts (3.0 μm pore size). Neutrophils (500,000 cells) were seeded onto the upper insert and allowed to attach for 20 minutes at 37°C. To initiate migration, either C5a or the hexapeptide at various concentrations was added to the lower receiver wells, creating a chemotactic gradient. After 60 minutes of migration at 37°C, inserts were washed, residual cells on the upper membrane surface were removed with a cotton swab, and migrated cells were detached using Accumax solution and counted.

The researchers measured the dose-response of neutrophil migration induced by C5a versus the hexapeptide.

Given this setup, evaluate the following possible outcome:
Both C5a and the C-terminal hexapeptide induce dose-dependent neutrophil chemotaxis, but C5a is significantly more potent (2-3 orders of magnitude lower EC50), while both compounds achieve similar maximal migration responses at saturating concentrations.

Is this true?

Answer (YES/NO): NO